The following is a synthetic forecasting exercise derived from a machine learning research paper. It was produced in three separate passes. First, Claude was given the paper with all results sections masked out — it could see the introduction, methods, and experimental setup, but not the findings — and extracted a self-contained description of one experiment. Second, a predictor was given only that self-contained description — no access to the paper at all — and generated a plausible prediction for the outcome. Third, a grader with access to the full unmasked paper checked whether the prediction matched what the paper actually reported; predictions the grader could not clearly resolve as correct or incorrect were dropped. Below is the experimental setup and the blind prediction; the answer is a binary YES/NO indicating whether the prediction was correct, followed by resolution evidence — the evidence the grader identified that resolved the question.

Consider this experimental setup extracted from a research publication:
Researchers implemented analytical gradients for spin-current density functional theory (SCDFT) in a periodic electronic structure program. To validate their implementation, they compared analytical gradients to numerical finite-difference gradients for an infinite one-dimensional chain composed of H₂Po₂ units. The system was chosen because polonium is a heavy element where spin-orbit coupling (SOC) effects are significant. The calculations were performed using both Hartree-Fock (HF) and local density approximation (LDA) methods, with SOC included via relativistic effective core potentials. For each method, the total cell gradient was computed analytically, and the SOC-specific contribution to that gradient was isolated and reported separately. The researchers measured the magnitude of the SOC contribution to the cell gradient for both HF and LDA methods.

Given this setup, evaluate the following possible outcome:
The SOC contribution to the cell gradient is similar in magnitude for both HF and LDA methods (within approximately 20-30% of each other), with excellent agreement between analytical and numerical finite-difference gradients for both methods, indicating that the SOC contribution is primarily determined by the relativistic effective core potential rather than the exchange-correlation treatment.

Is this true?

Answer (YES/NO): NO